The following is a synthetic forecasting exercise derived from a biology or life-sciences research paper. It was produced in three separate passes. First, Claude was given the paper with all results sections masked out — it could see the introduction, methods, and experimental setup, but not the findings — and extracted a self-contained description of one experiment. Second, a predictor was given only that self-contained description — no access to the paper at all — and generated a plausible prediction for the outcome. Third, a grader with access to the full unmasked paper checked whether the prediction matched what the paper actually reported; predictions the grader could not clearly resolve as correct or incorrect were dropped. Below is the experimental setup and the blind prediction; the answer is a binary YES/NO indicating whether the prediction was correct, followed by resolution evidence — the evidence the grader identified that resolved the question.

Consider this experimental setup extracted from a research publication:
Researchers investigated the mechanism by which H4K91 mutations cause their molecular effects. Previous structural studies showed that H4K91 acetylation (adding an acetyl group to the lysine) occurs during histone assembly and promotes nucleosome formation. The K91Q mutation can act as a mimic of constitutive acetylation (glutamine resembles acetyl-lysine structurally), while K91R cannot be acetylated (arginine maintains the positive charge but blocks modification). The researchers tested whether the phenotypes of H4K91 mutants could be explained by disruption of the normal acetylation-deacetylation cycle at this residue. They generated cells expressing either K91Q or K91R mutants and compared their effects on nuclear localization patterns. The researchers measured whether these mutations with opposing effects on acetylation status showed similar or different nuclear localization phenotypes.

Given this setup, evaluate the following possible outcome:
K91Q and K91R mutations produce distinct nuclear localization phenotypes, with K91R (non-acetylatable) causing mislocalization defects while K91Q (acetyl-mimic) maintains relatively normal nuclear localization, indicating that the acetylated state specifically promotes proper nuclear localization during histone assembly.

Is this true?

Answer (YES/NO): NO